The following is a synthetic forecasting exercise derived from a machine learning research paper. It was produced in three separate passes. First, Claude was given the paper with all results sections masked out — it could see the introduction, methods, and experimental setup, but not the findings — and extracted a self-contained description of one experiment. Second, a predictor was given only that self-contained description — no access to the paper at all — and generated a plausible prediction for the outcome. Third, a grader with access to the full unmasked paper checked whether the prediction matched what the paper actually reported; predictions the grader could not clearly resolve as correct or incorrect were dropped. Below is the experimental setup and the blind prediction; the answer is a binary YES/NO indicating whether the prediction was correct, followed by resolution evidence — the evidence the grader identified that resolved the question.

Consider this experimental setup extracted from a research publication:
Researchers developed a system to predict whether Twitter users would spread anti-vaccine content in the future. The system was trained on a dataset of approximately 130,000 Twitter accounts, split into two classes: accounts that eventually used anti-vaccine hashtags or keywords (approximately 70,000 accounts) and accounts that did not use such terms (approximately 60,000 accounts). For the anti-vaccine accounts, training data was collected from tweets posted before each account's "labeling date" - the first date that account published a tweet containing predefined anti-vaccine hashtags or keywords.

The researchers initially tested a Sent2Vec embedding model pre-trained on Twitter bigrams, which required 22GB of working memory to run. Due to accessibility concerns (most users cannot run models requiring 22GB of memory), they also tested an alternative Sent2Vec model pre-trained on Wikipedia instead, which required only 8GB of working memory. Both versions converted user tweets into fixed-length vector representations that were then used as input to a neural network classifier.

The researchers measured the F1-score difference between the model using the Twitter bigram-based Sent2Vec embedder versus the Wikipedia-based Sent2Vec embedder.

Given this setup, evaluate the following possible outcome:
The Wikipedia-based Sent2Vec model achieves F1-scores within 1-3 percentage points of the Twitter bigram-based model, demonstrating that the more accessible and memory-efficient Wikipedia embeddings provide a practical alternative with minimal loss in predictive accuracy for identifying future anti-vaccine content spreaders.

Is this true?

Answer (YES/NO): YES